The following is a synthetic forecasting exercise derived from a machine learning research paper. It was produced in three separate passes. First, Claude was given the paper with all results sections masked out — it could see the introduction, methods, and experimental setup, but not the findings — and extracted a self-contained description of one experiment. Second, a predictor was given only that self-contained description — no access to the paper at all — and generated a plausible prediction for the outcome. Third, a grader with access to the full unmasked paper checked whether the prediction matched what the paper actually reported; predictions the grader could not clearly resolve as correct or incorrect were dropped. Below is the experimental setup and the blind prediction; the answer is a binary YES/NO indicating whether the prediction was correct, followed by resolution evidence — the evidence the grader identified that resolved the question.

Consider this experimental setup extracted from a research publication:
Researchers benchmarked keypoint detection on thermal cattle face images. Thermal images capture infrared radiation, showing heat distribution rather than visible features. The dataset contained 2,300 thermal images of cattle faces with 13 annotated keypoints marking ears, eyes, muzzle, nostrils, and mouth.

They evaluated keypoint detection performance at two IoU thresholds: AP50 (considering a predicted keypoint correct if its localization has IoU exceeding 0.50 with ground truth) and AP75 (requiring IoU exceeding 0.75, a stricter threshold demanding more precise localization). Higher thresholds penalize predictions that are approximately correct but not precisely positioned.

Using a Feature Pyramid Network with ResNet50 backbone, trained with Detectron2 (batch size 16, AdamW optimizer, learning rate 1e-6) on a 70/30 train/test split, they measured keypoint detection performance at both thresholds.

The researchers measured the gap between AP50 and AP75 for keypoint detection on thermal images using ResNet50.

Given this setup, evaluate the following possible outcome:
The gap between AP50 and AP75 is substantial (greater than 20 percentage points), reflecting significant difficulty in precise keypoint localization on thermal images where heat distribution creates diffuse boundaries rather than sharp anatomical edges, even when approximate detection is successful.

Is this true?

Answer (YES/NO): YES